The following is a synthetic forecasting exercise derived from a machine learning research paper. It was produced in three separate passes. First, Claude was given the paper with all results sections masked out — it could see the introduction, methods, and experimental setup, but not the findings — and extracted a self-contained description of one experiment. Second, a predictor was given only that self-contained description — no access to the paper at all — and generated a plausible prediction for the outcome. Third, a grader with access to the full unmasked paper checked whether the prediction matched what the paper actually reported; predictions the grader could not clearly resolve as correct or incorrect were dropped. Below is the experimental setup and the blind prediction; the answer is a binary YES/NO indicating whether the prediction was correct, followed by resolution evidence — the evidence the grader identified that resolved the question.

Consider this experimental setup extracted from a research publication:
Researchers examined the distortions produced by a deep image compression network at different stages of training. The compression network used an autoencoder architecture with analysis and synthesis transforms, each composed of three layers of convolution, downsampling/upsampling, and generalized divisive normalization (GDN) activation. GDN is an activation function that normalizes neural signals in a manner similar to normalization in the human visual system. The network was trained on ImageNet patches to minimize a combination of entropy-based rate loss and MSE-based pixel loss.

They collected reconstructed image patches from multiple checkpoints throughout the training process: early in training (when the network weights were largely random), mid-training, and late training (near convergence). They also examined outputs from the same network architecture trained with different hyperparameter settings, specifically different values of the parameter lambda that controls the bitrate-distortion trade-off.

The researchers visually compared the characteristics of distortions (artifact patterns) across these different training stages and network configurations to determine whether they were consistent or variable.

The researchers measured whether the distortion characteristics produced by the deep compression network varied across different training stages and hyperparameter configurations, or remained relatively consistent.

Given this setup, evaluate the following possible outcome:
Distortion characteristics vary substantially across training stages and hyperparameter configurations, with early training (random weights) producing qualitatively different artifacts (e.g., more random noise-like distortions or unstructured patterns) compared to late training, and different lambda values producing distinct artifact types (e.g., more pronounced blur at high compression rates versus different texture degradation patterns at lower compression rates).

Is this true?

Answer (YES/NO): YES